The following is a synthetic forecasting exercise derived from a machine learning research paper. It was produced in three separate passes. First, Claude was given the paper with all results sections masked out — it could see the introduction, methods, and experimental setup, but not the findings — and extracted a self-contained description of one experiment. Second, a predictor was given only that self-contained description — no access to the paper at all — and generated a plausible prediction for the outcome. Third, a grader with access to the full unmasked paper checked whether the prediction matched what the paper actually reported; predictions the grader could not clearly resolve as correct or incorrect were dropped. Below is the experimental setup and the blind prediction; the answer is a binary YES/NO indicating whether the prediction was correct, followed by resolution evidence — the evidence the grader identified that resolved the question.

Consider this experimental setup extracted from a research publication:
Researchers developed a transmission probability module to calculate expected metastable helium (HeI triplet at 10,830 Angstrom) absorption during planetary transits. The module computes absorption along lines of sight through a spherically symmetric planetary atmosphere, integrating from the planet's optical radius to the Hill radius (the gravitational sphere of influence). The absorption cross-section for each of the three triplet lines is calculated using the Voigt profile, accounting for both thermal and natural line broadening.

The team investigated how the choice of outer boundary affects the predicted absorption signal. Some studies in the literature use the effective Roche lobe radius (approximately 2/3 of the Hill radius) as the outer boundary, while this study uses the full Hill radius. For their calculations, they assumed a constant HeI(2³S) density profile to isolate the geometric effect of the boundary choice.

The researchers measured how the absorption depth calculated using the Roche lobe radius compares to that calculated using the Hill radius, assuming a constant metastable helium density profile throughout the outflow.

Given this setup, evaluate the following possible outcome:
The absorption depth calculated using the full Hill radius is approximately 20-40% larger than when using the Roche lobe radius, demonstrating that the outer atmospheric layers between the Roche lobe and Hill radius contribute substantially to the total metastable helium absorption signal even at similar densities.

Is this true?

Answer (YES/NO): NO